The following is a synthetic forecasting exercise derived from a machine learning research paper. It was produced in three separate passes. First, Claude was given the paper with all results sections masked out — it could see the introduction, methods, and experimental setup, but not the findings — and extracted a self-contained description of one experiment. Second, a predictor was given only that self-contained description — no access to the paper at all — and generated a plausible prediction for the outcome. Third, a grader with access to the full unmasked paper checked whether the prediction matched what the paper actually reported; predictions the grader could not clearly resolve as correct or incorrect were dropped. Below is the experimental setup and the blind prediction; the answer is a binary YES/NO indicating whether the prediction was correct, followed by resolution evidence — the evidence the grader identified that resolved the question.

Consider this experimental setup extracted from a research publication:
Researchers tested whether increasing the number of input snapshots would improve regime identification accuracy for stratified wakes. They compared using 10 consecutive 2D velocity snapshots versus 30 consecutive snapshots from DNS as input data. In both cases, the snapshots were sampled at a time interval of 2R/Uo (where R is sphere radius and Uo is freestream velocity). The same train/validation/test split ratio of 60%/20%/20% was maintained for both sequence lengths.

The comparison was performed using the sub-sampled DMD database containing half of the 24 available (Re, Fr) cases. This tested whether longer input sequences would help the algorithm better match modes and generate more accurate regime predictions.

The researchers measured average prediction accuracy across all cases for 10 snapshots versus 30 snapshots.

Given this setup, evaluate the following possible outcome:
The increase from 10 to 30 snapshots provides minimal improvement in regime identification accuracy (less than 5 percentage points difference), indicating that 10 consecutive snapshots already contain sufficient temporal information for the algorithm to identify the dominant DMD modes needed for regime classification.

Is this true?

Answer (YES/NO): YES